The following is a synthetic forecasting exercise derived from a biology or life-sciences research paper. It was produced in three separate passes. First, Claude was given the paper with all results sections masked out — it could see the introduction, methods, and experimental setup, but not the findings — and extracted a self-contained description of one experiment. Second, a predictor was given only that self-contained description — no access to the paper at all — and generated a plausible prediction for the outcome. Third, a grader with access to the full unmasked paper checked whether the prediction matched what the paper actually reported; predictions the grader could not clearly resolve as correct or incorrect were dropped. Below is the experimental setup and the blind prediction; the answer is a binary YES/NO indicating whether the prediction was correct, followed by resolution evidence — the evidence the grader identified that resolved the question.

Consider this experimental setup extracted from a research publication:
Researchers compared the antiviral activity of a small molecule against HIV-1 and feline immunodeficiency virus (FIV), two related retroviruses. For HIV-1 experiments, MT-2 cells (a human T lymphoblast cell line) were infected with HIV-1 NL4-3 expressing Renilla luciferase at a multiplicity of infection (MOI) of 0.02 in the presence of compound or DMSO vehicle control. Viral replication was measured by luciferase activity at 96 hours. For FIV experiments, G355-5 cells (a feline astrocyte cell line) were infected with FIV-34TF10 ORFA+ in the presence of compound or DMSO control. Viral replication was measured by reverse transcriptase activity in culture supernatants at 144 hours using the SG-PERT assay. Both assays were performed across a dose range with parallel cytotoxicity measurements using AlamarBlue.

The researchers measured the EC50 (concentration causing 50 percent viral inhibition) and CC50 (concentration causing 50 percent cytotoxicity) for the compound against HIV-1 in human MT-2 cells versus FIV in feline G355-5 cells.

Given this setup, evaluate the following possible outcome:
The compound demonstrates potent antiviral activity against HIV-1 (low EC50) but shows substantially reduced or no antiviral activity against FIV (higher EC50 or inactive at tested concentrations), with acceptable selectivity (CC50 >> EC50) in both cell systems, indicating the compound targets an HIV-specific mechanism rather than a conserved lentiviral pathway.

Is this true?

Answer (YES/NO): YES